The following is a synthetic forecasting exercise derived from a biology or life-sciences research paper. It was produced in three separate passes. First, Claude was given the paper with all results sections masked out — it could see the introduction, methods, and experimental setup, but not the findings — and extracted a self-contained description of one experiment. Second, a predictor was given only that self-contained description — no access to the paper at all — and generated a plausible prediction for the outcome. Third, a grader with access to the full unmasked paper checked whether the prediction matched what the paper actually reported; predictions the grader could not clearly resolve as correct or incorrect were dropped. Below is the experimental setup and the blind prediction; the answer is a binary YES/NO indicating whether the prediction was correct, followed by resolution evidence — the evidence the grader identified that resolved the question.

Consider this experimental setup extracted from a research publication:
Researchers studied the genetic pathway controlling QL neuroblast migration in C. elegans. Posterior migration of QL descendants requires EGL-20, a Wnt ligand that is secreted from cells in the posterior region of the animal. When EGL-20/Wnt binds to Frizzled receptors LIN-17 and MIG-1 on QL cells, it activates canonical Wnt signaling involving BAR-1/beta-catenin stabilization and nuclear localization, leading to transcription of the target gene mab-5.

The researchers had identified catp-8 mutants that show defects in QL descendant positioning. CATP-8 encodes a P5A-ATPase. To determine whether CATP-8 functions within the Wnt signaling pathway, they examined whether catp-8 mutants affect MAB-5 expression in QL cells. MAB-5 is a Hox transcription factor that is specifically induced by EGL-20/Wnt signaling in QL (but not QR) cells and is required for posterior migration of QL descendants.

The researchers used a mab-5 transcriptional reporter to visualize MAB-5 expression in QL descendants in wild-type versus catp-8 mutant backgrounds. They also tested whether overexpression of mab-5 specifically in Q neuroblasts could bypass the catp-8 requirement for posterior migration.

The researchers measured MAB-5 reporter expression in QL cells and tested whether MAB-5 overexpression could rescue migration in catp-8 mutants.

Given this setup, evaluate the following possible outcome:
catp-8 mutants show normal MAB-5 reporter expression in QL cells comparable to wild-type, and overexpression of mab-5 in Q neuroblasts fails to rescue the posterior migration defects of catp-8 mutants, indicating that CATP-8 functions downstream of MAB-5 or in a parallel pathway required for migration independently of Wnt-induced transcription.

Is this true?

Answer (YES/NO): NO